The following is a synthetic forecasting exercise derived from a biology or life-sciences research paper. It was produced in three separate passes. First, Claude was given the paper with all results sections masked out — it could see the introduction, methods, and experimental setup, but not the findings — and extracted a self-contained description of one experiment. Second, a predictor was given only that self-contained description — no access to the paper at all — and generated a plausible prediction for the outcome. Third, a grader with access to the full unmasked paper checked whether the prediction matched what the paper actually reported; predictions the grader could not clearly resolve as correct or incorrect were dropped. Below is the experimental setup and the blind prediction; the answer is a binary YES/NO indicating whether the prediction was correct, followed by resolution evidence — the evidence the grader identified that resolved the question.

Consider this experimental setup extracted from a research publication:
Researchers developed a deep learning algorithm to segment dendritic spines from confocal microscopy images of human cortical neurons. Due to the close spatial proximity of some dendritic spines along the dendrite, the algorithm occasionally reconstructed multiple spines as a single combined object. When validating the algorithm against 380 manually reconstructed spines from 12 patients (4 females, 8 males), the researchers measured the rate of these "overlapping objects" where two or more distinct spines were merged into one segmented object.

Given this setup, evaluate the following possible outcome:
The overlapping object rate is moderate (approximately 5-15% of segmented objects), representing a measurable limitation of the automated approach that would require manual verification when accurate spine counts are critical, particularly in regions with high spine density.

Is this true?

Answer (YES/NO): YES